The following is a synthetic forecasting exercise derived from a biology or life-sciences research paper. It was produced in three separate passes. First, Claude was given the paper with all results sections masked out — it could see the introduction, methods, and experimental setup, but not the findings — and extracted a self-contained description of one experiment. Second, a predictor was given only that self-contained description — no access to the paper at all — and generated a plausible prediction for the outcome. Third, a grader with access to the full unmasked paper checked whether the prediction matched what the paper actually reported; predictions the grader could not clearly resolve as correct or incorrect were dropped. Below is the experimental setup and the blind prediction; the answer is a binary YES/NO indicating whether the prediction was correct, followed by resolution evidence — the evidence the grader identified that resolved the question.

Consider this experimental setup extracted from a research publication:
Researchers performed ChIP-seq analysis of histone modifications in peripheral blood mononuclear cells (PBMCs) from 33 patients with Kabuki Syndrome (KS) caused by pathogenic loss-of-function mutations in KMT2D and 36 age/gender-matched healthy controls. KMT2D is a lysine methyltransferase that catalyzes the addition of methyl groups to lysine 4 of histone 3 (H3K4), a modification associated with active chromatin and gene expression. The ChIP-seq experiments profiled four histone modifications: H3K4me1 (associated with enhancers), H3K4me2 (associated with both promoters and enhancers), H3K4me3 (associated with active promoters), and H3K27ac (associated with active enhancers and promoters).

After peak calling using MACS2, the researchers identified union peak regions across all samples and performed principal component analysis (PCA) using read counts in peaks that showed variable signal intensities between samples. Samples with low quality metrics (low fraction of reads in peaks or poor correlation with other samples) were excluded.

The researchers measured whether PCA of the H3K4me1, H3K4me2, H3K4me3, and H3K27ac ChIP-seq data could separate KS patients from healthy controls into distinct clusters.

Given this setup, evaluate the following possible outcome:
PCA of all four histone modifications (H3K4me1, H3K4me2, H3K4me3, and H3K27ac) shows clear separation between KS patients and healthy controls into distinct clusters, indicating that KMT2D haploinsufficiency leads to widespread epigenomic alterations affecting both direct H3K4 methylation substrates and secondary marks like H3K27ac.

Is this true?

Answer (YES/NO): NO